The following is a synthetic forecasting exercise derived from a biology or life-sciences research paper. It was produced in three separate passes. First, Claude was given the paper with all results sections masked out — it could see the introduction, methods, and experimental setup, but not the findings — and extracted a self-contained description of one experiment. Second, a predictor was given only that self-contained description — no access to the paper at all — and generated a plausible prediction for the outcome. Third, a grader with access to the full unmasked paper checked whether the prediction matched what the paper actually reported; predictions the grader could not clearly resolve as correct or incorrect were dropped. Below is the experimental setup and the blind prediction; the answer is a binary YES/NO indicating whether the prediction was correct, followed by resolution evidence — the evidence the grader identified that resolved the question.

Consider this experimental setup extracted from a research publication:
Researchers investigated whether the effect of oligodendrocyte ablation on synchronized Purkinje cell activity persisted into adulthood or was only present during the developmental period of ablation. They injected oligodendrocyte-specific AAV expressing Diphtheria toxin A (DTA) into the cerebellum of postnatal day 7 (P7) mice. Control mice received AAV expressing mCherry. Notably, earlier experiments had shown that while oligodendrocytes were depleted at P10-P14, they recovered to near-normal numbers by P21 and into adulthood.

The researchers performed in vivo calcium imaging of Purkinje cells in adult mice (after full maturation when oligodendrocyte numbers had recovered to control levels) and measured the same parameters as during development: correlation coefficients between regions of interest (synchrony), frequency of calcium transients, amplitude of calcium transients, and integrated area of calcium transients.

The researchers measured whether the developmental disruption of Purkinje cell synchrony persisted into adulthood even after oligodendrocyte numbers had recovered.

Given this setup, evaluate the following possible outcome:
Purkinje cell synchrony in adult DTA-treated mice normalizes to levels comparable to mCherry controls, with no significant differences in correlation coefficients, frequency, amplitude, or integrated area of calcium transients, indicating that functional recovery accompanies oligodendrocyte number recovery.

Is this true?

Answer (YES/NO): NO